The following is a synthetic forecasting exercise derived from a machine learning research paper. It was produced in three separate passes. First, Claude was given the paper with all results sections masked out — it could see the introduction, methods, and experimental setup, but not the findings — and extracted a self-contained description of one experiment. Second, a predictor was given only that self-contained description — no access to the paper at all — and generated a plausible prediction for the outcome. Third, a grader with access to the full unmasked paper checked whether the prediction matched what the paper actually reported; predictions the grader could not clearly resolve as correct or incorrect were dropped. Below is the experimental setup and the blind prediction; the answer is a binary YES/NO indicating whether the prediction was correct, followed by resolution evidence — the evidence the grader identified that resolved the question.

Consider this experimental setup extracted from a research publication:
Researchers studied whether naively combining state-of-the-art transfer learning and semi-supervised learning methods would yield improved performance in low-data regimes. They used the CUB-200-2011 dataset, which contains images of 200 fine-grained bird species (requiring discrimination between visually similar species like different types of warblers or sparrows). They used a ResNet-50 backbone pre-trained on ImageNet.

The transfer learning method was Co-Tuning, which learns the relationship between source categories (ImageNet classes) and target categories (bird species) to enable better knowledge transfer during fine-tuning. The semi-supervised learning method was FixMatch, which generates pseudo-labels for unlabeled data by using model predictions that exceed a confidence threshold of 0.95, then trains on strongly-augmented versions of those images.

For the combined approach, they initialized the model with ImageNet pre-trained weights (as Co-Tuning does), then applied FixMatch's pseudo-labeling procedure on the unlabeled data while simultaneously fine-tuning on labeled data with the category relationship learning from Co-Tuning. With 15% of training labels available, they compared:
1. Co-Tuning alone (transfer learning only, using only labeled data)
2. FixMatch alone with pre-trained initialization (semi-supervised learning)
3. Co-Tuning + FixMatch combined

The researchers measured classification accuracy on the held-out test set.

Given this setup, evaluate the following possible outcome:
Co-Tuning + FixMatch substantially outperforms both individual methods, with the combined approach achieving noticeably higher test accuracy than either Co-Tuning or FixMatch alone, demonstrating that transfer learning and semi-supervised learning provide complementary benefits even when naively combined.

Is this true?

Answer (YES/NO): NO